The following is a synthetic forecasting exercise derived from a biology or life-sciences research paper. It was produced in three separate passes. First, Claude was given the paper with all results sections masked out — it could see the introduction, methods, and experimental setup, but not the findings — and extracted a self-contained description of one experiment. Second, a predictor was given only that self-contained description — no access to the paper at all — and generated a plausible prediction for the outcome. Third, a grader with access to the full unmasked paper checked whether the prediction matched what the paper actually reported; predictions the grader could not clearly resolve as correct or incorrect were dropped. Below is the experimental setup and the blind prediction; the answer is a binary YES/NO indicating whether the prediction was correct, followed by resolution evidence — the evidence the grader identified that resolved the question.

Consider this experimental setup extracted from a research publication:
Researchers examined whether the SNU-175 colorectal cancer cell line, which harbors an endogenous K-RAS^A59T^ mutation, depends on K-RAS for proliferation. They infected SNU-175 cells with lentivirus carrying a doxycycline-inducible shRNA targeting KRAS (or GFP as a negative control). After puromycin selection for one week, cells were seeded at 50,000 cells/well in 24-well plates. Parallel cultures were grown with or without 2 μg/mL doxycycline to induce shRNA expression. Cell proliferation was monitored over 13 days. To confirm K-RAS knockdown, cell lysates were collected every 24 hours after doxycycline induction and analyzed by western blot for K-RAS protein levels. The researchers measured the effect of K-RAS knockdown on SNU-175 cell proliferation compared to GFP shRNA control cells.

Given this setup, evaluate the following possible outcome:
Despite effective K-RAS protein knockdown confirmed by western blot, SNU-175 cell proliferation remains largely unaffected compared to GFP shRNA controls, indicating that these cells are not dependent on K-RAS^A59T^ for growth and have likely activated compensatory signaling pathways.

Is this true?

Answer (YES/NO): NO